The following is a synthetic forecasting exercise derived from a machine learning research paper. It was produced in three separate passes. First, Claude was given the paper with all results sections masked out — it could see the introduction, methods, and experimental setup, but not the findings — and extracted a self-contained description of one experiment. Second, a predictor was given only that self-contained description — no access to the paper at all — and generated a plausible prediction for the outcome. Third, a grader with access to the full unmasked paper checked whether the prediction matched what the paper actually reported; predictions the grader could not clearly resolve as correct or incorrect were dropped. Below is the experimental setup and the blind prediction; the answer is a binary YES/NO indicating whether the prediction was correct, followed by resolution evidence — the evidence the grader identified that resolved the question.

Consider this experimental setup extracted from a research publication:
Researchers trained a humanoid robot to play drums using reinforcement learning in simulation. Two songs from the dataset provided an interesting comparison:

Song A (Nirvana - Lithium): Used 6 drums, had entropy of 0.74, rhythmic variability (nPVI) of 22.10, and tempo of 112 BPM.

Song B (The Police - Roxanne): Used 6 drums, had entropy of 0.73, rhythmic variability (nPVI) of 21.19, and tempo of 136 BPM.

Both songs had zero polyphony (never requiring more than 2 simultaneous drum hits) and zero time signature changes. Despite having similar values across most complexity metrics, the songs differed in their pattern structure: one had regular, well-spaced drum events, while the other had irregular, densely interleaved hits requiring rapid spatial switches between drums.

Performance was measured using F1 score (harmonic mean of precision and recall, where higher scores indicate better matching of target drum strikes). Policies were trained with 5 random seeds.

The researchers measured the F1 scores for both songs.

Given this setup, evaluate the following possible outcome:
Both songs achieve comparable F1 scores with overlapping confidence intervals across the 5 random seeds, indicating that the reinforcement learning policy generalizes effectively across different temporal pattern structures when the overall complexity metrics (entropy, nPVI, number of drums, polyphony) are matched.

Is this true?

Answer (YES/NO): NO